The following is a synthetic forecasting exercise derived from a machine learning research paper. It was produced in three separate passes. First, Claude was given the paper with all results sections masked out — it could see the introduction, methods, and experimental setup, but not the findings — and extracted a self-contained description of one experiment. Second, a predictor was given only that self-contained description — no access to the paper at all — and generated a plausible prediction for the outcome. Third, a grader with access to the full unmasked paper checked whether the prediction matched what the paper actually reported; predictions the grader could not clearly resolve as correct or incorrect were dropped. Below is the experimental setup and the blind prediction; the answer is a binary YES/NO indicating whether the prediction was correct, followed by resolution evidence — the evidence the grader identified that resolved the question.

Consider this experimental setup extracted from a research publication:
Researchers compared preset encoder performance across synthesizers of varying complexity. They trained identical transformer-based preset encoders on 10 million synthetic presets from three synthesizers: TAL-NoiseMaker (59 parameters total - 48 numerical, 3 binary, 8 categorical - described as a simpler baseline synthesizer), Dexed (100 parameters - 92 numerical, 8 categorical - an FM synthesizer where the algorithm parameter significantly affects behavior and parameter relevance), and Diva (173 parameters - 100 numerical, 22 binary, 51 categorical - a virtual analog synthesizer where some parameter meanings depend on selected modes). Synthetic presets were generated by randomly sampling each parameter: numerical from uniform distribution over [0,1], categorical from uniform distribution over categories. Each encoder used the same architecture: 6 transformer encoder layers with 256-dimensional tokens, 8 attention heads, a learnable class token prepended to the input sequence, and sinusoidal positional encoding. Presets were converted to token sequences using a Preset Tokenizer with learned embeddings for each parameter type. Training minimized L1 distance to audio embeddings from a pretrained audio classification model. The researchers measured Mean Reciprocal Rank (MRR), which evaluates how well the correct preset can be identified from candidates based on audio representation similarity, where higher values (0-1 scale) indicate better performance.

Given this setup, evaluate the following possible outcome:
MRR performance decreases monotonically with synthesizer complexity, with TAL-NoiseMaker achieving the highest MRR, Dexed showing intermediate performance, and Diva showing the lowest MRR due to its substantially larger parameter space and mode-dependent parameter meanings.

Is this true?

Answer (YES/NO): YES